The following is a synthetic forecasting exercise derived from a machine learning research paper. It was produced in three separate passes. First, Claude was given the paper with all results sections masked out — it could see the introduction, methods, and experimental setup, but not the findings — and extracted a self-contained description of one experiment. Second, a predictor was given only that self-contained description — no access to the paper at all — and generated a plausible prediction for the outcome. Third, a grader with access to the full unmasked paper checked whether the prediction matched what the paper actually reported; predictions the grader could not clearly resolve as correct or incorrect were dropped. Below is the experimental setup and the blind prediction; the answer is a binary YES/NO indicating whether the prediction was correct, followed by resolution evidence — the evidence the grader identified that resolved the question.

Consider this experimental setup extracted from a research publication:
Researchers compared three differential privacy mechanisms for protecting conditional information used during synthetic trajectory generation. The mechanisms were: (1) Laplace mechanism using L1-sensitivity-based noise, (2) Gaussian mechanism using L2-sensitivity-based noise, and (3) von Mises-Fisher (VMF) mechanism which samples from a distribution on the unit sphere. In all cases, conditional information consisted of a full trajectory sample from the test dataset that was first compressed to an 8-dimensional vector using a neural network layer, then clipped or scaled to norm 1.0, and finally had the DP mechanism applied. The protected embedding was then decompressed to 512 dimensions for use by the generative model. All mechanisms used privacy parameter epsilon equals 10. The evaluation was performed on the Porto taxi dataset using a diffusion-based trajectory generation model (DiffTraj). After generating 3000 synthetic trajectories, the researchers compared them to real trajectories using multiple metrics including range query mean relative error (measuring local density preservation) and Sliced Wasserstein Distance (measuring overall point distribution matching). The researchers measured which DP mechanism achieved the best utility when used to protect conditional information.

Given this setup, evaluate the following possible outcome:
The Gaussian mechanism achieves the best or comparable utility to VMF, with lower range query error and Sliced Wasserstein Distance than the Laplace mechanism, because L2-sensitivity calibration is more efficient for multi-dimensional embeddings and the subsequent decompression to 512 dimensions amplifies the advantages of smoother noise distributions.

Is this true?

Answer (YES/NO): NO